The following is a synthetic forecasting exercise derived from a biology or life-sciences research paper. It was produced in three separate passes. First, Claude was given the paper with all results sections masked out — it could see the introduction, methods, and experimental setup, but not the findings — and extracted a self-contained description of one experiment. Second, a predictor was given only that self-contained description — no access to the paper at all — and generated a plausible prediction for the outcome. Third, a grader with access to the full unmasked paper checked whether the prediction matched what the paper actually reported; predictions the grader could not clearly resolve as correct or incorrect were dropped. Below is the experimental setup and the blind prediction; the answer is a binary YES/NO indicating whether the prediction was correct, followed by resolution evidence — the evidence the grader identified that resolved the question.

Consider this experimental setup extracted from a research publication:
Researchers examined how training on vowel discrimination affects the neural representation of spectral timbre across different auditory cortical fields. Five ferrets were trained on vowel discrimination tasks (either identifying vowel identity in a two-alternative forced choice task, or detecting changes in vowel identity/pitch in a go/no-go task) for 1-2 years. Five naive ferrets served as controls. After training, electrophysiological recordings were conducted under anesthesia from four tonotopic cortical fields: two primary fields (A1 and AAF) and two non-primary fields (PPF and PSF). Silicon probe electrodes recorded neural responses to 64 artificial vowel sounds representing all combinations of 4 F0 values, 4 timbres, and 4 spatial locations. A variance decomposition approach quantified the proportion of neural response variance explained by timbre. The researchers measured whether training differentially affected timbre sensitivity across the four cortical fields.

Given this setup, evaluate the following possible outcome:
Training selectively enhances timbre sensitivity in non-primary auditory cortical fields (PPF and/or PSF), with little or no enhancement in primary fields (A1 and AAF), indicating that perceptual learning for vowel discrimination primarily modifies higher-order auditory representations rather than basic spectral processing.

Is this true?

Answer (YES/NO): NO